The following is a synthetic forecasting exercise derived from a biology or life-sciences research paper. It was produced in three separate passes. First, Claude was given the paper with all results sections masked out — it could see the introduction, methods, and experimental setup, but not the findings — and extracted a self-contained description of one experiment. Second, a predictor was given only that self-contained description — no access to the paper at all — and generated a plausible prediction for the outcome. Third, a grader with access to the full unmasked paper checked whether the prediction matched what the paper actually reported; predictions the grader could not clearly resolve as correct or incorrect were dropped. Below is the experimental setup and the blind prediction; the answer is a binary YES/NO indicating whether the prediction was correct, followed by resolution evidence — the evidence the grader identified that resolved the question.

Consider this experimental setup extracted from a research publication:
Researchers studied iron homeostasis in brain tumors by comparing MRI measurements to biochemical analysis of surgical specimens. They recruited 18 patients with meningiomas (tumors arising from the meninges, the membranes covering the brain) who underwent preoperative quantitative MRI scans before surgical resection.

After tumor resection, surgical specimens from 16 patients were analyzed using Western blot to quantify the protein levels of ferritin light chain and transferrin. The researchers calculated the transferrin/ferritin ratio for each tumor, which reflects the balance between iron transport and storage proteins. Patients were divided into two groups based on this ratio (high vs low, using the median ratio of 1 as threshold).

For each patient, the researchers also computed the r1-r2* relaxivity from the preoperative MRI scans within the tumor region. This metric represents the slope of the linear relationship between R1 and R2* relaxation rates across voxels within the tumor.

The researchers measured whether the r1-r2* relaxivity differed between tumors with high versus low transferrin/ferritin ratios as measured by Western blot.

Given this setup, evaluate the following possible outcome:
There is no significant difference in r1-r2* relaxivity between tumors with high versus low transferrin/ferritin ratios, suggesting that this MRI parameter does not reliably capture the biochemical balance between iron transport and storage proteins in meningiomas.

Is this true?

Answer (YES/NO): NO